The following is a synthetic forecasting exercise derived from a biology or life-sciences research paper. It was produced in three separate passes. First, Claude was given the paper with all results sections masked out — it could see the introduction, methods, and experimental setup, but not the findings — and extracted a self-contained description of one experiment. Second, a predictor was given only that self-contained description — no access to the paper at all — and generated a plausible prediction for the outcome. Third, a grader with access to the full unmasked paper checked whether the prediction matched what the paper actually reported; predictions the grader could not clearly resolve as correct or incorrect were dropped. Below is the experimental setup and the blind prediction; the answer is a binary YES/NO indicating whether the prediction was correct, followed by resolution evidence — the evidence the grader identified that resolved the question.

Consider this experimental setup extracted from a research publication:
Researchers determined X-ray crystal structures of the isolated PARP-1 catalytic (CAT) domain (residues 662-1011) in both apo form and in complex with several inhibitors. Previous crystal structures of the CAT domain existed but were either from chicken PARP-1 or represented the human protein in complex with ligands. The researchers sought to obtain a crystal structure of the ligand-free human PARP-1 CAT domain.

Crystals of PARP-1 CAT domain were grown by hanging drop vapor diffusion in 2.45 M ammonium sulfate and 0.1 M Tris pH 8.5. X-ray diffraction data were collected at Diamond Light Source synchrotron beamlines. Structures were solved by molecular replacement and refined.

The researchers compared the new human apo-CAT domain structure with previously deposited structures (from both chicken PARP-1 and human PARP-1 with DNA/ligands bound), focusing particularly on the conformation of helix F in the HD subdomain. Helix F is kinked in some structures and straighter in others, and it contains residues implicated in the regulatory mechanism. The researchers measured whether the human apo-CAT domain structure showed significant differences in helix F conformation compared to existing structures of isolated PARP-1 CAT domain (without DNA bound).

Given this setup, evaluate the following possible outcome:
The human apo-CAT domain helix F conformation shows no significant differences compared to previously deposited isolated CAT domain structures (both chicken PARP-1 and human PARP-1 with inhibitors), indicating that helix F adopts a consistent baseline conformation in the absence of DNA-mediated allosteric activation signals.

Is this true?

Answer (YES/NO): NO